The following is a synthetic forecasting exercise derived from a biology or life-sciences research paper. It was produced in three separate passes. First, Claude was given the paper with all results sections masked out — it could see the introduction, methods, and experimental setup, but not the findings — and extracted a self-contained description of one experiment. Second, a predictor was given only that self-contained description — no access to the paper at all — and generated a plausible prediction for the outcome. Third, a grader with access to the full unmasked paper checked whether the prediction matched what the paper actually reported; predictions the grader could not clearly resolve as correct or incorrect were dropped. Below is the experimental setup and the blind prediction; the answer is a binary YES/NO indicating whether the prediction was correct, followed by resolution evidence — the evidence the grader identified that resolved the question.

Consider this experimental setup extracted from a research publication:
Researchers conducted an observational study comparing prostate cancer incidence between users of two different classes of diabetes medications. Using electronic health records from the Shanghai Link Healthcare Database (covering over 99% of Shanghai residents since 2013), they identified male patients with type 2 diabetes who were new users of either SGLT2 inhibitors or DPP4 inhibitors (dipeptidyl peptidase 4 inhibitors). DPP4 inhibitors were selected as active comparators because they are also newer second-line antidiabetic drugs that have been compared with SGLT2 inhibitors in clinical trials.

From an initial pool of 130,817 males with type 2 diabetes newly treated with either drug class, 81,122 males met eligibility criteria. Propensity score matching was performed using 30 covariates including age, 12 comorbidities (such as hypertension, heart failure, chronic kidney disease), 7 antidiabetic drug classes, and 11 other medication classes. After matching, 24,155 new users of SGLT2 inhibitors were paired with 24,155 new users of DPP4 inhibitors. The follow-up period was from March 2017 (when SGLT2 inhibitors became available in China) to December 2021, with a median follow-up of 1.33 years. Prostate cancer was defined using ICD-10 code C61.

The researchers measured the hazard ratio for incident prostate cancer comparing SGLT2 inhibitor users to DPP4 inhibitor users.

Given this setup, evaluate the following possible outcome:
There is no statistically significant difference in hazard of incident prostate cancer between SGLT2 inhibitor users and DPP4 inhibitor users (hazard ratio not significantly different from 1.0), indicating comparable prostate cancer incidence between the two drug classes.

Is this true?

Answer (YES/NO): NO